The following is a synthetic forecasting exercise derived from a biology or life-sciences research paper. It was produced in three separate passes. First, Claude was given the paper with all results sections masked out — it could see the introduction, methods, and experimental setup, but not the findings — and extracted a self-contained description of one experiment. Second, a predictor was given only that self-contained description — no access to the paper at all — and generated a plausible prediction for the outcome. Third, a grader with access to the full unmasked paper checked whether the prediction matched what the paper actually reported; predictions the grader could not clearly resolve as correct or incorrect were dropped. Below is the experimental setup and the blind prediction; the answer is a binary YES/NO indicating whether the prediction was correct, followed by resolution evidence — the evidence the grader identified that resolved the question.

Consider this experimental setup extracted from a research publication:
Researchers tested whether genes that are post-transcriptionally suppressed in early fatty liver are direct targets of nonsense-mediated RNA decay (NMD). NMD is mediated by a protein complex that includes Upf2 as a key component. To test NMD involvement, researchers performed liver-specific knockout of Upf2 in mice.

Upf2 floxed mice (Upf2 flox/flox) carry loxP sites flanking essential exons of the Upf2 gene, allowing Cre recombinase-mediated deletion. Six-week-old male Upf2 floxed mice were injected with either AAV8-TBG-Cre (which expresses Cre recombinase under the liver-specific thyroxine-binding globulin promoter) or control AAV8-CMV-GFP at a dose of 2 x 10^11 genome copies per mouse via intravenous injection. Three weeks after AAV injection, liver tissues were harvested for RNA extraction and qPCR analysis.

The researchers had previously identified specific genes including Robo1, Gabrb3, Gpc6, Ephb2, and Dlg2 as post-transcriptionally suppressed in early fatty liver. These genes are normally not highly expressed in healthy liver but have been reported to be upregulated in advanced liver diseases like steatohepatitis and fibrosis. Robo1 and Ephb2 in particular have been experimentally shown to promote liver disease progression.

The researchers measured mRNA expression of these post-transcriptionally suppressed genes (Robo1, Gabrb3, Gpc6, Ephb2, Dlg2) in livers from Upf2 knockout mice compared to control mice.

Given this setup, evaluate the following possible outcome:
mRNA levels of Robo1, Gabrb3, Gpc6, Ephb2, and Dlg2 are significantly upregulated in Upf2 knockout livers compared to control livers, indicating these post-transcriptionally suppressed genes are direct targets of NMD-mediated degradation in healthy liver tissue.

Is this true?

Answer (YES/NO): NO